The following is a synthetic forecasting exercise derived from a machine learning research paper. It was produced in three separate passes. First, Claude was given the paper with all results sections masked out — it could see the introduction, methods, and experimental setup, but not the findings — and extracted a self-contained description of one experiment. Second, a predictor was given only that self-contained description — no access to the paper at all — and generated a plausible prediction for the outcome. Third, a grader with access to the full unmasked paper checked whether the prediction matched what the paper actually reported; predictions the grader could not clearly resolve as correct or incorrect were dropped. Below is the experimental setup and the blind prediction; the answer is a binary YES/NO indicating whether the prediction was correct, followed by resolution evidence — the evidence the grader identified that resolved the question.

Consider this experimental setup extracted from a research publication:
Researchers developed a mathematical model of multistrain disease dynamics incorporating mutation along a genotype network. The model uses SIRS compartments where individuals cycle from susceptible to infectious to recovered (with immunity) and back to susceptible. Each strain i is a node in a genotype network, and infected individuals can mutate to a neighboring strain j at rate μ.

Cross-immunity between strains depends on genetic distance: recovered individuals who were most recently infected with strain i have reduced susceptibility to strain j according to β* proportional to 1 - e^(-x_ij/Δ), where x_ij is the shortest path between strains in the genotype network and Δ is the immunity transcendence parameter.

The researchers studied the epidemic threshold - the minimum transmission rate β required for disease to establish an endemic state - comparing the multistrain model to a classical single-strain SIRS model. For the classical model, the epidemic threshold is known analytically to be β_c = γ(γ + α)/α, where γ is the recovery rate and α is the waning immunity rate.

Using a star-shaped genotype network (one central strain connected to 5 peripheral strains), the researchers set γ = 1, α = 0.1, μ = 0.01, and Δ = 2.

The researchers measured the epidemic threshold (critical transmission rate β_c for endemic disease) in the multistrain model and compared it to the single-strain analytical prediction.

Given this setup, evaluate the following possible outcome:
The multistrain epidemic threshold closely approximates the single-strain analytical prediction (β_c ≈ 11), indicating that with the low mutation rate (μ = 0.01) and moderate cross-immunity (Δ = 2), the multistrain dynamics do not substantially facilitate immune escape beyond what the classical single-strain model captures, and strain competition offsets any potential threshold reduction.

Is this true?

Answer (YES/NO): NO